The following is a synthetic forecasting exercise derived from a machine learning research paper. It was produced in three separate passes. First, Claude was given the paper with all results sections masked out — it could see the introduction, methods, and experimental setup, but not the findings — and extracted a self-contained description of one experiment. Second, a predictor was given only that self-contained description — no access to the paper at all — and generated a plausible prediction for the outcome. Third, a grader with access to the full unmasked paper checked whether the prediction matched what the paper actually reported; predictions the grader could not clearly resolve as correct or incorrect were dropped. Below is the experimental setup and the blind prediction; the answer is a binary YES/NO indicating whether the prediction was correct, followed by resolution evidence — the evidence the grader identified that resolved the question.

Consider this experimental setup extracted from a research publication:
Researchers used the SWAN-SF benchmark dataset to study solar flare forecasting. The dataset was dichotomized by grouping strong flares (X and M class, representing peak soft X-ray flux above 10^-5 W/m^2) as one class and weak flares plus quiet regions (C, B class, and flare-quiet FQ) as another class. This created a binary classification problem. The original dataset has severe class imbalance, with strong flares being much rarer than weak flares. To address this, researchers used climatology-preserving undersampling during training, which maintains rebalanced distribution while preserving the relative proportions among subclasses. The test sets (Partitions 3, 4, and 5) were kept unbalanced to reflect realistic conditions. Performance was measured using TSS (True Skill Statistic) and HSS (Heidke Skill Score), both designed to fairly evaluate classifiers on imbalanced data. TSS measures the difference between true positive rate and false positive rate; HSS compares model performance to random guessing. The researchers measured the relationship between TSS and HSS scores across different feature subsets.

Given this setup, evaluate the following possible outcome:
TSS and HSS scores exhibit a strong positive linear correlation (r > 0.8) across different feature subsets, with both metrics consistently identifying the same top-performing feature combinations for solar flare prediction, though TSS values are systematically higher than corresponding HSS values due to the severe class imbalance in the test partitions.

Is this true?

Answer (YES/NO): NO